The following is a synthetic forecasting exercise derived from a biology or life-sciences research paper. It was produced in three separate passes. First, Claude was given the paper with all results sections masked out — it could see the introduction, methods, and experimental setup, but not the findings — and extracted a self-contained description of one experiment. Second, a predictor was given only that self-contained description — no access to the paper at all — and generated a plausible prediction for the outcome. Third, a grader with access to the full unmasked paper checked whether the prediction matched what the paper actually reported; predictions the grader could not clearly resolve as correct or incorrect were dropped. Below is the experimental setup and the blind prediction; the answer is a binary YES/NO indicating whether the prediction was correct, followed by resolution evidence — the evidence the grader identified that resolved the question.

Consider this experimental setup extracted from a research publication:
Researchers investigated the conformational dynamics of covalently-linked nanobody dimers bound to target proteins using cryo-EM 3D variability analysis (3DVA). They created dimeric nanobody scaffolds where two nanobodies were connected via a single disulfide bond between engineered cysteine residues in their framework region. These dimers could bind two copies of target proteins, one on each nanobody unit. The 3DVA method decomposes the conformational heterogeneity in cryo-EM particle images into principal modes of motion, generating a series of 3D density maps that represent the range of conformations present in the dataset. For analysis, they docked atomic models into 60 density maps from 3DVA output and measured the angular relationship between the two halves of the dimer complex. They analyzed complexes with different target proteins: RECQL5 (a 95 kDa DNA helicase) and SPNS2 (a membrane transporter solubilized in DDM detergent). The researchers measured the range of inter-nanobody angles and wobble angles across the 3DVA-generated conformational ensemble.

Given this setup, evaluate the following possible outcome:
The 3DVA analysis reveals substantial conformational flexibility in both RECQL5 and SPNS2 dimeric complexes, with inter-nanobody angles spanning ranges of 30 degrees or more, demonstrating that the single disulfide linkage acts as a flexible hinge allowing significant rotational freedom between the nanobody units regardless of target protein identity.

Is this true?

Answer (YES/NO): NO